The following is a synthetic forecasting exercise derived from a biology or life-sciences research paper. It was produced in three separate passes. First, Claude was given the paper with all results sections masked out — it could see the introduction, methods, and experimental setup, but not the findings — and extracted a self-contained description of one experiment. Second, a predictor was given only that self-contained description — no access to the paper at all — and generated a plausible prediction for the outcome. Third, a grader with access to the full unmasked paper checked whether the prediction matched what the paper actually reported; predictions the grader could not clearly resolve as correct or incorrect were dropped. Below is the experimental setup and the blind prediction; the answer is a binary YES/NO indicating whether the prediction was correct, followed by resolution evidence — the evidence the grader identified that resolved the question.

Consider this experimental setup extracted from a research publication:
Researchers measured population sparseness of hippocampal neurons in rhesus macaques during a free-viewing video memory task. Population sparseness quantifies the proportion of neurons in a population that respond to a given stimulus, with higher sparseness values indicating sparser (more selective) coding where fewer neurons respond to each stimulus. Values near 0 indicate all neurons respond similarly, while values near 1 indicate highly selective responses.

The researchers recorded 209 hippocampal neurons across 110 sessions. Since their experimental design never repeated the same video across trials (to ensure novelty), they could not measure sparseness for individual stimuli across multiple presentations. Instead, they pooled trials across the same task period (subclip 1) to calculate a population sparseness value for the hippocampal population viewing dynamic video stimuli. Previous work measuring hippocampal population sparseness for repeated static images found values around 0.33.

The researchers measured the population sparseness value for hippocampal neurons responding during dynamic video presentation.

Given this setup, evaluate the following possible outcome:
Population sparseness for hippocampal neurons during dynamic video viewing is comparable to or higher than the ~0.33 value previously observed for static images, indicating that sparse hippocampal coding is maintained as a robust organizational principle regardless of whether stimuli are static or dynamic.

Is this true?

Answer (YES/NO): NO